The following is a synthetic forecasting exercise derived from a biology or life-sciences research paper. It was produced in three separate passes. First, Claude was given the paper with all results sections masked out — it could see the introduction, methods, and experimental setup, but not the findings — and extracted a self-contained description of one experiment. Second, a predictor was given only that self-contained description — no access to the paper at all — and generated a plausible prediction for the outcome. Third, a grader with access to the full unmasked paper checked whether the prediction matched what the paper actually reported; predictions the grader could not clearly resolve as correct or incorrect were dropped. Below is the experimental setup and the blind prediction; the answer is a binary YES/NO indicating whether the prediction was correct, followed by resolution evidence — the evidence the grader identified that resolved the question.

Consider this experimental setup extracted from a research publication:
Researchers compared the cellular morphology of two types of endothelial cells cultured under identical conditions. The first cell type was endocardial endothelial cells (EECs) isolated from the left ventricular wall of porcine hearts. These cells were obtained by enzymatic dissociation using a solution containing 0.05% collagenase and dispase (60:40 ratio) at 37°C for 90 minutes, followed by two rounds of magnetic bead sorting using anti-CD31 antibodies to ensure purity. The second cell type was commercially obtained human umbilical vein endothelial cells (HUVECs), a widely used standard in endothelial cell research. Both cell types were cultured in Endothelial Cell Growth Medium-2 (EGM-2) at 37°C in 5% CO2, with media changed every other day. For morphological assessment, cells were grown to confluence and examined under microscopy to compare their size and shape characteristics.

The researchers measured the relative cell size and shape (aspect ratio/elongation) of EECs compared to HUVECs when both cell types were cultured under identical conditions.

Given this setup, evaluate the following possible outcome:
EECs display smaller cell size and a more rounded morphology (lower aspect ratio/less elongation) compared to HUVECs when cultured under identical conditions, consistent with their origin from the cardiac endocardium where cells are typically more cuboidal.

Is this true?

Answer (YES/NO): NO